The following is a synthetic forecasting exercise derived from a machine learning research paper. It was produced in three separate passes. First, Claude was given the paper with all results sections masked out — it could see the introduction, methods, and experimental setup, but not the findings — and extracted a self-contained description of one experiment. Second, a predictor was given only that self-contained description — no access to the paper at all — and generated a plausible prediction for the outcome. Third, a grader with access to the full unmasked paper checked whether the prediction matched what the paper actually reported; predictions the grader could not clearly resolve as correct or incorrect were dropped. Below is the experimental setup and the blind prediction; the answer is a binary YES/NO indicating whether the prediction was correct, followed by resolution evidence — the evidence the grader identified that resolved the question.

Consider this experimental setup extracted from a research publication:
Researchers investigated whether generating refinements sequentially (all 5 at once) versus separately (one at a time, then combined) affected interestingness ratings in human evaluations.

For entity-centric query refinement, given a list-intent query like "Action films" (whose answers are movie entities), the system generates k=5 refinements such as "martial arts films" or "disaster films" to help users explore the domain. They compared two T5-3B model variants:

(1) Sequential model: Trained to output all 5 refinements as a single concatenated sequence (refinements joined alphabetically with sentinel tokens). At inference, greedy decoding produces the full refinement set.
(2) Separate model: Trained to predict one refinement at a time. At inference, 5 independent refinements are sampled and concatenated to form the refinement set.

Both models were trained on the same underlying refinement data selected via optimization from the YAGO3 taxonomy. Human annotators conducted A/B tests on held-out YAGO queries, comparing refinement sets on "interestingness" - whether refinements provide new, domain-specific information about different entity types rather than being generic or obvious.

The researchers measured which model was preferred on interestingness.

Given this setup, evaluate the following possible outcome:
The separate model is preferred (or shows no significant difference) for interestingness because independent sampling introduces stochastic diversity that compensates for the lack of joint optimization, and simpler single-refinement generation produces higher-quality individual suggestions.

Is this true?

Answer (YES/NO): YES